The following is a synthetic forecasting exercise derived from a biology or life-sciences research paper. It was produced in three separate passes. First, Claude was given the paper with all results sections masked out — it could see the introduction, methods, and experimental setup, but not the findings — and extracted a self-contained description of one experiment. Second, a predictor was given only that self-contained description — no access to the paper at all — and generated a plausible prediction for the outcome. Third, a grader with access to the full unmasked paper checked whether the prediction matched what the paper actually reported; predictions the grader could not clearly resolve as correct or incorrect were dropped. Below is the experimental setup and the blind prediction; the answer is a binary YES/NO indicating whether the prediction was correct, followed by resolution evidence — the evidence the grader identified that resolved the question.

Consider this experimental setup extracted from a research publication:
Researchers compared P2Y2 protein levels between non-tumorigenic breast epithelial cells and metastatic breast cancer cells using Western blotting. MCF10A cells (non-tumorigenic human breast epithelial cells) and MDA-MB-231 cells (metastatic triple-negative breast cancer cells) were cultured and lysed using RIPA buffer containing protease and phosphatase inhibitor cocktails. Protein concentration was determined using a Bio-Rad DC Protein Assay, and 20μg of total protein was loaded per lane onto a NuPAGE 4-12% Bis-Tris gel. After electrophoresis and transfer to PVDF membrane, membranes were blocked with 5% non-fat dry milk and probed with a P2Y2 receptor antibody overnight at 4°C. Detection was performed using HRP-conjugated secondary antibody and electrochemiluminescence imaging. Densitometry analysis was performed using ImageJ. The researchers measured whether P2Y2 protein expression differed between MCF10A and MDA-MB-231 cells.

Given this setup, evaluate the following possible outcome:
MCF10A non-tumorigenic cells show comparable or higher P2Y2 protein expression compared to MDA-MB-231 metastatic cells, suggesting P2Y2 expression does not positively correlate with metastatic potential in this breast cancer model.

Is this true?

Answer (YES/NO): YES